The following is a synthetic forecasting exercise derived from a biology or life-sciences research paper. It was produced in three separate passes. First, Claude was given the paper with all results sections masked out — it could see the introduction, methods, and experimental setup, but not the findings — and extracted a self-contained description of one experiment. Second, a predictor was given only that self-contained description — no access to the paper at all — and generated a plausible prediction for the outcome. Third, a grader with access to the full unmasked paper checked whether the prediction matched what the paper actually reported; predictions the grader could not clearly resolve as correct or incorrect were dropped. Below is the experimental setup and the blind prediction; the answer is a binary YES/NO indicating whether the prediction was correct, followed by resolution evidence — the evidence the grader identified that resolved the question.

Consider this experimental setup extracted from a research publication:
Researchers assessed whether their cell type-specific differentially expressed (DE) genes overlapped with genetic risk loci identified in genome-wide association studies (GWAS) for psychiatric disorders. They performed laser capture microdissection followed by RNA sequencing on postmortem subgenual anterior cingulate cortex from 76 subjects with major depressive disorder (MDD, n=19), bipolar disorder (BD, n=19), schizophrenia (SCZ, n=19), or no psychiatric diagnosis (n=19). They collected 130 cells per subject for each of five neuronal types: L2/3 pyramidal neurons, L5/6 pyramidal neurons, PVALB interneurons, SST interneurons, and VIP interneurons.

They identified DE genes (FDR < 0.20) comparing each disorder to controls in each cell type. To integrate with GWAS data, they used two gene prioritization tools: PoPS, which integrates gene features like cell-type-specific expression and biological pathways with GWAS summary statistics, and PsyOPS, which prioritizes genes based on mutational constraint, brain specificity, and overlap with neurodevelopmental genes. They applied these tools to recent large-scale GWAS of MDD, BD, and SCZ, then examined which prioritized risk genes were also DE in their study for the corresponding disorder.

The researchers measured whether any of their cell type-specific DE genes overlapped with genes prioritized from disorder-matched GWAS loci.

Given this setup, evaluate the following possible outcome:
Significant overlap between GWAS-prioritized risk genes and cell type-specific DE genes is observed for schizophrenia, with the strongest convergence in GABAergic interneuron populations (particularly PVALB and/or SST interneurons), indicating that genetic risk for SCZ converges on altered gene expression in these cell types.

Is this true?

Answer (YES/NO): YES